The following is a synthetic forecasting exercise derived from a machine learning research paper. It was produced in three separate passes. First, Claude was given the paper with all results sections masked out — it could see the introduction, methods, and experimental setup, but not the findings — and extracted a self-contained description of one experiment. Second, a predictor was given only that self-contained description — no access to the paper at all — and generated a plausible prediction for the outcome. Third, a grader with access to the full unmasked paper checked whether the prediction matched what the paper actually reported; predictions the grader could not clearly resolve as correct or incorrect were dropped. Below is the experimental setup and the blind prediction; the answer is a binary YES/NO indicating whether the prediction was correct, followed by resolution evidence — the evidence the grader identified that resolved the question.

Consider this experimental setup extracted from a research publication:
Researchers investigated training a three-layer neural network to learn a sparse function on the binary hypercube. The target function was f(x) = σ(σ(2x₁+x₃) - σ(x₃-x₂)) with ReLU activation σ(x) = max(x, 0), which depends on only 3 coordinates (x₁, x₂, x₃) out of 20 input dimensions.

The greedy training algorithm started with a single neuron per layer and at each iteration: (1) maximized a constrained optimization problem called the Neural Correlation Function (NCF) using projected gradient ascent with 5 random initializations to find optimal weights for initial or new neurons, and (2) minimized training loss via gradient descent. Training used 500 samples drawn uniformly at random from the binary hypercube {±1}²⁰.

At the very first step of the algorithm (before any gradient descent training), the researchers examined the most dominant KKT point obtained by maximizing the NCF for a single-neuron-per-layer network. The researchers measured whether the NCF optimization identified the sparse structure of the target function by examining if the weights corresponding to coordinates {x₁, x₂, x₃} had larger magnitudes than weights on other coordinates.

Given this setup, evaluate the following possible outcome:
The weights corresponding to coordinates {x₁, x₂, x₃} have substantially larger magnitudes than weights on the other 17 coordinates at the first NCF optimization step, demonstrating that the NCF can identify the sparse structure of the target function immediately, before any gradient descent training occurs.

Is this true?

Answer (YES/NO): YES